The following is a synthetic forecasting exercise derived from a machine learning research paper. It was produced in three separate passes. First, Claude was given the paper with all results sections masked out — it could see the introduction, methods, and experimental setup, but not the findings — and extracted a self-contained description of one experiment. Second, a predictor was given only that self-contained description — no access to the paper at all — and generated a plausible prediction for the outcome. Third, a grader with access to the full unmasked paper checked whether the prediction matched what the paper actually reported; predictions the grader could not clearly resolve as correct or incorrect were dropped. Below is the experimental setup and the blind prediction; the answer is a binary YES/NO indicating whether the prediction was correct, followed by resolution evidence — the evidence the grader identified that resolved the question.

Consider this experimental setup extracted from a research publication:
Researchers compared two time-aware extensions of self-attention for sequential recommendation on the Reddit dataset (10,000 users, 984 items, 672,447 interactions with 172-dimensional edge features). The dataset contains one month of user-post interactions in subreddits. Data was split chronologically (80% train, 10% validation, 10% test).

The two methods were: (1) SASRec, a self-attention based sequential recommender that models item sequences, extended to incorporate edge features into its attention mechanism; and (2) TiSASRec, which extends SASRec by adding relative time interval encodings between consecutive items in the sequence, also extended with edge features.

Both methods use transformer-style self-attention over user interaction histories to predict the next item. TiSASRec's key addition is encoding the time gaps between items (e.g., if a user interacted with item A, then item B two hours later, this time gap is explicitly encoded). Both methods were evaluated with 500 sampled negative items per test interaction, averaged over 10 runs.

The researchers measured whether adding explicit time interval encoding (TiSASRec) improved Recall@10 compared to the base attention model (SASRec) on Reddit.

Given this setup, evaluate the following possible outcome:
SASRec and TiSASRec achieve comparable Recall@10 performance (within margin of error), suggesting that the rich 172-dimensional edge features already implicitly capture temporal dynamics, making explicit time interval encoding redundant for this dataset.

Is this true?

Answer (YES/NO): YES